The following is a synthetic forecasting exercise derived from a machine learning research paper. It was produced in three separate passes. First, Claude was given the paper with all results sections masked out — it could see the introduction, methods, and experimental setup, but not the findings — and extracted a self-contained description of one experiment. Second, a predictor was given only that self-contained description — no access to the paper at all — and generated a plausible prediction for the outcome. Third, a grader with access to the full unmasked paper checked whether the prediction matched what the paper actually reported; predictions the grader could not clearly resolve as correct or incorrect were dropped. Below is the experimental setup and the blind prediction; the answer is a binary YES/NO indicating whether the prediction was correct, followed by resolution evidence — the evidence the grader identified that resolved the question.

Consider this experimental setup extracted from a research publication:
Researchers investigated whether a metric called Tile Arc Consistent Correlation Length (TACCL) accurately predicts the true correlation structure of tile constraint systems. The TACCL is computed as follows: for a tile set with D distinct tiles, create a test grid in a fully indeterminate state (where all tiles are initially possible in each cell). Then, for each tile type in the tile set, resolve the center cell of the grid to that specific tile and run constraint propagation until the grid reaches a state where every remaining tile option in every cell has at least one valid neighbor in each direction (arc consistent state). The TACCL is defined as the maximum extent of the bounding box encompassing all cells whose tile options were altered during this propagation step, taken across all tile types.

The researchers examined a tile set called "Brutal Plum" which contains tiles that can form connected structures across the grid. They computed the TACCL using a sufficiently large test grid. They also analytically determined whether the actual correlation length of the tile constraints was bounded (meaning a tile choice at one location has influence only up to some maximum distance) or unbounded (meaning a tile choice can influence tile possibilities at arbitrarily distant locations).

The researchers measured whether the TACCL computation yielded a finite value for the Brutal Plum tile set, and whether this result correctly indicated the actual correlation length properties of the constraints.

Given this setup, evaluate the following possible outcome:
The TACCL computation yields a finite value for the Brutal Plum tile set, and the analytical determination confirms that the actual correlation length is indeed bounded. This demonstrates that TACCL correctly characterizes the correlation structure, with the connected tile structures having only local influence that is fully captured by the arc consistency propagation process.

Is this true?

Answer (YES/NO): NO